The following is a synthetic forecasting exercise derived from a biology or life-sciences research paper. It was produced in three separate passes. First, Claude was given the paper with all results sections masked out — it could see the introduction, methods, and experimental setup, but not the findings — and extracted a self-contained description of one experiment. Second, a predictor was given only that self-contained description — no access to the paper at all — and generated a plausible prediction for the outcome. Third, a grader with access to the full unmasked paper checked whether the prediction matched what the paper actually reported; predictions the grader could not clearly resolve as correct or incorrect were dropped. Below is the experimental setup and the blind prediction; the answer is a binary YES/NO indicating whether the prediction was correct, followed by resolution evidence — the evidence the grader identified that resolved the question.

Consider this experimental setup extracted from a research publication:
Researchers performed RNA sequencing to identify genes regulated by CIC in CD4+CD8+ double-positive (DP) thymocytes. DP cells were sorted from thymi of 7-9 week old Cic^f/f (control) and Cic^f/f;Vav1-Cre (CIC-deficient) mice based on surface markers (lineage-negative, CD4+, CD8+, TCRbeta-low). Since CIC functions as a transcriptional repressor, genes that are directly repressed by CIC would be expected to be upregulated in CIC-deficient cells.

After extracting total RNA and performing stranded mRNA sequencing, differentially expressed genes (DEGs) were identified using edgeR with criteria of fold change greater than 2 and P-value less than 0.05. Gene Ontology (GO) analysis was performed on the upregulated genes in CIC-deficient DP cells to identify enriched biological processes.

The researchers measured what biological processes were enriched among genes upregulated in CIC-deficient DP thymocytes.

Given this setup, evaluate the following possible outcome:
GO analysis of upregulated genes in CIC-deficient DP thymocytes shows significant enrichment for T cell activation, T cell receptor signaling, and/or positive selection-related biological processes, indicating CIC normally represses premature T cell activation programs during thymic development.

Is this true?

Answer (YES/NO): NO